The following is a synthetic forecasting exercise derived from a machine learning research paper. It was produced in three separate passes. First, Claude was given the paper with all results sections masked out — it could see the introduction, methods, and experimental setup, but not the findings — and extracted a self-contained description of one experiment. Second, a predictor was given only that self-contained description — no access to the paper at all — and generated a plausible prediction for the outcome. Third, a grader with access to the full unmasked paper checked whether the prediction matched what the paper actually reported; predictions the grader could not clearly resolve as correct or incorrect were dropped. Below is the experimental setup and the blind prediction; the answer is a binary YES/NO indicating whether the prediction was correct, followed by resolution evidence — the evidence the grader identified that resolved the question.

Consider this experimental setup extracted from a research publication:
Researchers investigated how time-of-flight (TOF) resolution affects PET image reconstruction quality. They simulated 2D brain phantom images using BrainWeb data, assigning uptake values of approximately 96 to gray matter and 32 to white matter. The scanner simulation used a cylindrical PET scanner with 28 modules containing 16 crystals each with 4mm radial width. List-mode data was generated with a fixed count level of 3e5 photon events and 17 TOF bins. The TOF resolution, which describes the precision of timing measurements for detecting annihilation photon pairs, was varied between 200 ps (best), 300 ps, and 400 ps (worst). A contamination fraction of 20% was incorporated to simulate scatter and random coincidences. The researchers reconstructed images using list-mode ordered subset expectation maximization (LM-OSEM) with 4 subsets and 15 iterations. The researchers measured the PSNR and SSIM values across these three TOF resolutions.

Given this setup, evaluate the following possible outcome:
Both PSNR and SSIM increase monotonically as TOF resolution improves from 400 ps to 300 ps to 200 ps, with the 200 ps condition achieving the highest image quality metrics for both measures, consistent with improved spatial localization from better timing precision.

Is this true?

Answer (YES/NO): YES